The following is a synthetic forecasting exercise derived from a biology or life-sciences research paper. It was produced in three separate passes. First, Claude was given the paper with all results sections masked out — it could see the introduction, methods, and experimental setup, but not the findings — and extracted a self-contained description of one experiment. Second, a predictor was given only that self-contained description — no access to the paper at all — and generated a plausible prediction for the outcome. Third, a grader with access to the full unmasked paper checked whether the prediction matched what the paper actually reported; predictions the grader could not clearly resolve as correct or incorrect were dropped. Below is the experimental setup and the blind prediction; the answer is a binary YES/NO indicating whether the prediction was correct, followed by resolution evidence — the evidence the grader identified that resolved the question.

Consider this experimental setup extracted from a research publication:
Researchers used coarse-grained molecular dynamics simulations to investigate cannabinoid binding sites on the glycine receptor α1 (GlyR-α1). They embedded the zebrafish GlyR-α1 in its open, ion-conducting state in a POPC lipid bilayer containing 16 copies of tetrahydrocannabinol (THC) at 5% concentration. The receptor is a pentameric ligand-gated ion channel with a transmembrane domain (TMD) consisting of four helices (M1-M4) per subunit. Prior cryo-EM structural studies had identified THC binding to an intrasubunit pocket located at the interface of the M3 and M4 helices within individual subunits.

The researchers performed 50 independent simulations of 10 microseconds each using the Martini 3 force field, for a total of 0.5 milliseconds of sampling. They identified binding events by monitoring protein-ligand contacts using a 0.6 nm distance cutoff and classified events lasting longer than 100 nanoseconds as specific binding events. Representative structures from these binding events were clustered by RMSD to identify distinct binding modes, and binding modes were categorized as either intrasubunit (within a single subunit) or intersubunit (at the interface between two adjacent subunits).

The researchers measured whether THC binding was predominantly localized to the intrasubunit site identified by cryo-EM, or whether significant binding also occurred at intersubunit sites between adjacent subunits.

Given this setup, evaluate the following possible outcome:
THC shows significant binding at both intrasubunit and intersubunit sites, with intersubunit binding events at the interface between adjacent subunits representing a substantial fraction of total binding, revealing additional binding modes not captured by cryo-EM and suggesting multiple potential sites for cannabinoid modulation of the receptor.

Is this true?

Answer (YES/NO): YES